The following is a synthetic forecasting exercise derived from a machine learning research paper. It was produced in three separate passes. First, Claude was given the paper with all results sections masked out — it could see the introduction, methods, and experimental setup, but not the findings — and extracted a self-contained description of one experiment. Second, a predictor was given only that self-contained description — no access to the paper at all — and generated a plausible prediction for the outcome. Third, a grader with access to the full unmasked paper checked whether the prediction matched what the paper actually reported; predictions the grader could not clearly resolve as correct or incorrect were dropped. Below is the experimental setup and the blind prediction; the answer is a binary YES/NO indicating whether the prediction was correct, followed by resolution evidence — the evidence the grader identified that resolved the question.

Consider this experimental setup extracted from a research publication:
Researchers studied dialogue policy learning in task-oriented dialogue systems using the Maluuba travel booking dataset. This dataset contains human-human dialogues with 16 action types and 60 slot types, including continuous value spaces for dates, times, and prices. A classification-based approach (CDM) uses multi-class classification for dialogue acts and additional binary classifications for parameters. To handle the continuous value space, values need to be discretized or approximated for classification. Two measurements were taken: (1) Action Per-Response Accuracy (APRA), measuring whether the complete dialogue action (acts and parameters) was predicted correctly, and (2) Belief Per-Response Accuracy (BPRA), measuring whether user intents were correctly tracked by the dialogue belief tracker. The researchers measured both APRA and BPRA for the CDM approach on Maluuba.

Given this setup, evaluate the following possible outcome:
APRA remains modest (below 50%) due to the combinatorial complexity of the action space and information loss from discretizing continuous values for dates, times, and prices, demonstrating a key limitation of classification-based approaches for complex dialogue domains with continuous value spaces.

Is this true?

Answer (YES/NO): YES